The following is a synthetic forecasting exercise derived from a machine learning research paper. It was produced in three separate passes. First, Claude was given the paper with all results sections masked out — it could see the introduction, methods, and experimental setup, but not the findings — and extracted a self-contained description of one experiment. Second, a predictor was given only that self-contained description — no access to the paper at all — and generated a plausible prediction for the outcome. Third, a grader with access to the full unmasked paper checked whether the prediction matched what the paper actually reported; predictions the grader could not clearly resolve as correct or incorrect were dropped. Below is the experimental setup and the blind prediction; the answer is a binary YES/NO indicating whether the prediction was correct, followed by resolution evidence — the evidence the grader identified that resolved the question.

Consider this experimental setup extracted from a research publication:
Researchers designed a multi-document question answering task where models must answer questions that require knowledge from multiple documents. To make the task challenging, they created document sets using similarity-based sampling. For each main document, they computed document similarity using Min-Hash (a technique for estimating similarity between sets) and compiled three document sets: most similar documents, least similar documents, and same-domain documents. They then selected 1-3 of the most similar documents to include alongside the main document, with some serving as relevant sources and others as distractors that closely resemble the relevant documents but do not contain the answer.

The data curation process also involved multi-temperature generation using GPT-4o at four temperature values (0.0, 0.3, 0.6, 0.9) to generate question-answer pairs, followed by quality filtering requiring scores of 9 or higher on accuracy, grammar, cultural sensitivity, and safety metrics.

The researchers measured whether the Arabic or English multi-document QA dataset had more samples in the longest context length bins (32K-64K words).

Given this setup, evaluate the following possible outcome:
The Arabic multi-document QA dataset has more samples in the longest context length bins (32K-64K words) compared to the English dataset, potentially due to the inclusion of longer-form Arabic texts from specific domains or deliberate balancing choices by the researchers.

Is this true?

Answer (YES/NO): NO